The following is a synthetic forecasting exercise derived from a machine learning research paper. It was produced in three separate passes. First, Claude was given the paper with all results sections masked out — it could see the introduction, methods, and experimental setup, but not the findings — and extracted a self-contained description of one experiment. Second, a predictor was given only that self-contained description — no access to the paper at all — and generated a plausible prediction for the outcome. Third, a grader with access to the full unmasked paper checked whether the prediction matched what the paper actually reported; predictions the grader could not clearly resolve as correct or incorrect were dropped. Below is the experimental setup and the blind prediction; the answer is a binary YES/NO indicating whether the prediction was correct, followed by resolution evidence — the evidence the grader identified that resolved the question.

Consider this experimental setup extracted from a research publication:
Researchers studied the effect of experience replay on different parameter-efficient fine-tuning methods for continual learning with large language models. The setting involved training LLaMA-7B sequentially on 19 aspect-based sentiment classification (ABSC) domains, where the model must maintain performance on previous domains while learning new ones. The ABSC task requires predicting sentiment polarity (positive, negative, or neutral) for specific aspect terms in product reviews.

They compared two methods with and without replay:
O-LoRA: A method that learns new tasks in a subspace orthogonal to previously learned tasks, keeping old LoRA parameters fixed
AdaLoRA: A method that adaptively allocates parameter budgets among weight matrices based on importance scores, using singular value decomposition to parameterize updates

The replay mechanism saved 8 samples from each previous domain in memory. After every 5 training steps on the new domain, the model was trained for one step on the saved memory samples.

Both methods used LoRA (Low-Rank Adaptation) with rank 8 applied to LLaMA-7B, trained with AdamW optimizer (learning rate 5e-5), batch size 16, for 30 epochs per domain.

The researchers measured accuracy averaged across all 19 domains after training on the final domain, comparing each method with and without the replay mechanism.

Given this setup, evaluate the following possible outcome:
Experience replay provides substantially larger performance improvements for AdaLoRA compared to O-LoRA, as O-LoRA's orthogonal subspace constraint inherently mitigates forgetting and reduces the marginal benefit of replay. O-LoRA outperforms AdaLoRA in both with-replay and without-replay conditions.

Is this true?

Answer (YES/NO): NO